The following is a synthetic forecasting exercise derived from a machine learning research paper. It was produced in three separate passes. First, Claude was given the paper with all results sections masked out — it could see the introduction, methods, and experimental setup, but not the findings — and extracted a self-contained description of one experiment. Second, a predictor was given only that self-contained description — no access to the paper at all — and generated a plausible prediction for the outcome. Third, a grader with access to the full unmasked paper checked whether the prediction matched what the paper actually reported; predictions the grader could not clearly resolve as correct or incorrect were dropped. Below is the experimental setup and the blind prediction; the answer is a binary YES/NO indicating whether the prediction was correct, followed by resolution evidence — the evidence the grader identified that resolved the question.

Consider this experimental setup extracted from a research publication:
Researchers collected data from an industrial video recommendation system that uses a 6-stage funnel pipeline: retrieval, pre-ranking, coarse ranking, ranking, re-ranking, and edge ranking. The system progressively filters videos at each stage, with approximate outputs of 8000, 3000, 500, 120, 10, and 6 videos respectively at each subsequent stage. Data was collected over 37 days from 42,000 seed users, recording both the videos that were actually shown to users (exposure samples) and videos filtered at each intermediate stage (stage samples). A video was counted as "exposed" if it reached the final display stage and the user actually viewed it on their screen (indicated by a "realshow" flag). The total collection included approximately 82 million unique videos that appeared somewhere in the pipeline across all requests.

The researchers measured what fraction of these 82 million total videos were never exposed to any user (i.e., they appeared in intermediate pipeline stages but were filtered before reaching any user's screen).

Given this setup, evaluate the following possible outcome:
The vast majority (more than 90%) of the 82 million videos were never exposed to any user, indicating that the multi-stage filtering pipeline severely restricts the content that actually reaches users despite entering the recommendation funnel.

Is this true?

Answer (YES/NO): NO